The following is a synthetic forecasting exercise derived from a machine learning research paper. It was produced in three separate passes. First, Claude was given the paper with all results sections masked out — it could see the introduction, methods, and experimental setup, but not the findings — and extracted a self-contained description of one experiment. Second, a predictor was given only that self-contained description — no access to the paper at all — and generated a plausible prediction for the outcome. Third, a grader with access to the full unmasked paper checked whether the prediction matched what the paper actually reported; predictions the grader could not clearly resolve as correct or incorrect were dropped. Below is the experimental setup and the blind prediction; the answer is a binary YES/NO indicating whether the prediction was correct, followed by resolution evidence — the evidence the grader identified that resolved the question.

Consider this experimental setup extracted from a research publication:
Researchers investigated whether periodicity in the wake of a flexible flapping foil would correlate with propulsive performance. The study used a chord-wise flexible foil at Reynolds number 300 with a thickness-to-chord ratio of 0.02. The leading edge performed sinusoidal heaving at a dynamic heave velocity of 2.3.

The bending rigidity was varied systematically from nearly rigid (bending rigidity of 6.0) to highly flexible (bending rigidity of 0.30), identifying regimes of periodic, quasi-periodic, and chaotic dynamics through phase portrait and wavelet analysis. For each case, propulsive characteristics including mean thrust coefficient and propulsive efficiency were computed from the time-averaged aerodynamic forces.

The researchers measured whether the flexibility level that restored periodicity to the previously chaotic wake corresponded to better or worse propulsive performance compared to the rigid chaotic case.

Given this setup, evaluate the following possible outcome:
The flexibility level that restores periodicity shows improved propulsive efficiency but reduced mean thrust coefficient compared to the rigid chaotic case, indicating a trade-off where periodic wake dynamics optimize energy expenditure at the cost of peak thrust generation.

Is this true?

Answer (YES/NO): NO